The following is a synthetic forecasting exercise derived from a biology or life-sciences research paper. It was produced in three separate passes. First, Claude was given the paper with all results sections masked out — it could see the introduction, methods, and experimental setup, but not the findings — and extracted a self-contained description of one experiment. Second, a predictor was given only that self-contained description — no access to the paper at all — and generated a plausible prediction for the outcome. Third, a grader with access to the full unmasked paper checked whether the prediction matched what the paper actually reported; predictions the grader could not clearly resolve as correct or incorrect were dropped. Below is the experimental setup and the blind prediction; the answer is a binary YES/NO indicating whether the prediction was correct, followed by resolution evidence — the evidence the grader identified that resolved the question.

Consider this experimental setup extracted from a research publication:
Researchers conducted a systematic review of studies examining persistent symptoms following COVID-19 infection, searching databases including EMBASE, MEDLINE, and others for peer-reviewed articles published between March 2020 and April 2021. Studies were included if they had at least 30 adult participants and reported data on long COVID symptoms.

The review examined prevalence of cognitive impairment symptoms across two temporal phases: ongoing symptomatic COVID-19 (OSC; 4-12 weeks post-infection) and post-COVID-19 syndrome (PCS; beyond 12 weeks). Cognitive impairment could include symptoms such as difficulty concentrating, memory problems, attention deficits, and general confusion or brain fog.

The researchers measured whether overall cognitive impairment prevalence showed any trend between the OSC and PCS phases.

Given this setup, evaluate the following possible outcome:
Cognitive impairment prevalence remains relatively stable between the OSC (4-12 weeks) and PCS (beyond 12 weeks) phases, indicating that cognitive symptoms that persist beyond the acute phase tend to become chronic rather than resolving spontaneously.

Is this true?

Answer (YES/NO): NO